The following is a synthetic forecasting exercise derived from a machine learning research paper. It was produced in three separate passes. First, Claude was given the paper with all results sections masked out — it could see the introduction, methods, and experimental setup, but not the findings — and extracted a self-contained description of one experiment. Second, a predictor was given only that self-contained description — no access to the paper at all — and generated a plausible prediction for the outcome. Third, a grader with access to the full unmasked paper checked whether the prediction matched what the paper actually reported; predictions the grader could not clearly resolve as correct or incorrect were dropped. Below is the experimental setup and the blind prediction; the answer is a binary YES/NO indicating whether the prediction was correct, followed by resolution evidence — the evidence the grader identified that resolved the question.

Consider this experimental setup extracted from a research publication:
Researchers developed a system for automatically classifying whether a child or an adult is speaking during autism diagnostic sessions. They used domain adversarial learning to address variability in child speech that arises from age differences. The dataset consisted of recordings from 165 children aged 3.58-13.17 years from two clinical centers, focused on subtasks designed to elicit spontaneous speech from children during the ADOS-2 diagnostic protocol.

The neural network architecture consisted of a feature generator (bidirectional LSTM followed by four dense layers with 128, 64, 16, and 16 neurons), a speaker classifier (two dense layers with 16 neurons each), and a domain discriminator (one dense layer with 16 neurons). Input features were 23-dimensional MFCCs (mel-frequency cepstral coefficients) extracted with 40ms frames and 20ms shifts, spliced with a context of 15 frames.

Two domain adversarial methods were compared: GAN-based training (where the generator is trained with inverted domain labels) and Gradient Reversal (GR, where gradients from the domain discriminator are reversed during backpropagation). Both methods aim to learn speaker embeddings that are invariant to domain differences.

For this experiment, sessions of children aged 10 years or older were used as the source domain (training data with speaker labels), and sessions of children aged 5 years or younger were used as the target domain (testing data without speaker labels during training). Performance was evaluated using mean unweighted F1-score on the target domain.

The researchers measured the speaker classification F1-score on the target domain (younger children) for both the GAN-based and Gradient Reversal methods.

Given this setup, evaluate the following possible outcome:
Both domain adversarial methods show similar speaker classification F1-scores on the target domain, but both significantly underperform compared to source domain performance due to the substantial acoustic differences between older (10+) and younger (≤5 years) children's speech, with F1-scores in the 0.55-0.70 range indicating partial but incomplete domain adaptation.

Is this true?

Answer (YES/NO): NO